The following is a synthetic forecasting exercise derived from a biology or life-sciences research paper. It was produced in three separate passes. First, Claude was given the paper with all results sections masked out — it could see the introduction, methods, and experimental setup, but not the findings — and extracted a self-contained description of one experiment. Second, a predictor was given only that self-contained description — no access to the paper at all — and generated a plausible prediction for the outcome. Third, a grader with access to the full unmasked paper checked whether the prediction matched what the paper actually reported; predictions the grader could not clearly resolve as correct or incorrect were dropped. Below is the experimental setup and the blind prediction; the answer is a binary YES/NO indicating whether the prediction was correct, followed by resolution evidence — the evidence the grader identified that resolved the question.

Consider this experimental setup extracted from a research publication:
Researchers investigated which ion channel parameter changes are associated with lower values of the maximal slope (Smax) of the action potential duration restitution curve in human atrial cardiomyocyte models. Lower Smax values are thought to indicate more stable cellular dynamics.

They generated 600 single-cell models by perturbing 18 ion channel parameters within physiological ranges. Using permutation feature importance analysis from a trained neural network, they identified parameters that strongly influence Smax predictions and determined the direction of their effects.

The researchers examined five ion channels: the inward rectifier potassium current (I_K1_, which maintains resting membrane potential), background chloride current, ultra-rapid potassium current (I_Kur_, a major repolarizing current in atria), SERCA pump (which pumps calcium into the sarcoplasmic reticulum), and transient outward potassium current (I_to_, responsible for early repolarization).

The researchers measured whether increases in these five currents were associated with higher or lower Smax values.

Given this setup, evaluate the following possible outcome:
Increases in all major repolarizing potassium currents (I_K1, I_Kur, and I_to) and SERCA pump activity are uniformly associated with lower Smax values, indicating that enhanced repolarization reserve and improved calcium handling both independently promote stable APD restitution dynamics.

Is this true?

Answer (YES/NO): YES